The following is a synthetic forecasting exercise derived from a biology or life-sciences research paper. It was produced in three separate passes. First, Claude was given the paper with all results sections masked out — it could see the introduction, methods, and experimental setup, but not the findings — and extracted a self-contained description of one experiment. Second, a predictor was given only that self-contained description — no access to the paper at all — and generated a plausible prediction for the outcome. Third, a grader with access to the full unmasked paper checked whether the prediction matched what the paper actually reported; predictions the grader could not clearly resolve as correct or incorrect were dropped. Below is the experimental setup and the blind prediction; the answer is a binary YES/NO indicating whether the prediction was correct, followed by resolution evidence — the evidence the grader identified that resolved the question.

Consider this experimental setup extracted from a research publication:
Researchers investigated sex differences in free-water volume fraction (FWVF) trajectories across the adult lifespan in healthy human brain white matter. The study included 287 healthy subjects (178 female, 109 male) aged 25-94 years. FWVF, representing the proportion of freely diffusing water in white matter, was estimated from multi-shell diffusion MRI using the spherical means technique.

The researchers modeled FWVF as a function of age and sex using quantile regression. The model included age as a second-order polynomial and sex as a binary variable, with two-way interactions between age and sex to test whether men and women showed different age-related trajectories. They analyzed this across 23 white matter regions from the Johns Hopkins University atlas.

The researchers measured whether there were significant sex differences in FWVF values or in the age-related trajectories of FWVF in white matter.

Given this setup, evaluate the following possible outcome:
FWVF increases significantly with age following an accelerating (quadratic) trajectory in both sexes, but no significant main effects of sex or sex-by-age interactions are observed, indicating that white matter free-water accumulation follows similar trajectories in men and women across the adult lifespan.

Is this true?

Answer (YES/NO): NO